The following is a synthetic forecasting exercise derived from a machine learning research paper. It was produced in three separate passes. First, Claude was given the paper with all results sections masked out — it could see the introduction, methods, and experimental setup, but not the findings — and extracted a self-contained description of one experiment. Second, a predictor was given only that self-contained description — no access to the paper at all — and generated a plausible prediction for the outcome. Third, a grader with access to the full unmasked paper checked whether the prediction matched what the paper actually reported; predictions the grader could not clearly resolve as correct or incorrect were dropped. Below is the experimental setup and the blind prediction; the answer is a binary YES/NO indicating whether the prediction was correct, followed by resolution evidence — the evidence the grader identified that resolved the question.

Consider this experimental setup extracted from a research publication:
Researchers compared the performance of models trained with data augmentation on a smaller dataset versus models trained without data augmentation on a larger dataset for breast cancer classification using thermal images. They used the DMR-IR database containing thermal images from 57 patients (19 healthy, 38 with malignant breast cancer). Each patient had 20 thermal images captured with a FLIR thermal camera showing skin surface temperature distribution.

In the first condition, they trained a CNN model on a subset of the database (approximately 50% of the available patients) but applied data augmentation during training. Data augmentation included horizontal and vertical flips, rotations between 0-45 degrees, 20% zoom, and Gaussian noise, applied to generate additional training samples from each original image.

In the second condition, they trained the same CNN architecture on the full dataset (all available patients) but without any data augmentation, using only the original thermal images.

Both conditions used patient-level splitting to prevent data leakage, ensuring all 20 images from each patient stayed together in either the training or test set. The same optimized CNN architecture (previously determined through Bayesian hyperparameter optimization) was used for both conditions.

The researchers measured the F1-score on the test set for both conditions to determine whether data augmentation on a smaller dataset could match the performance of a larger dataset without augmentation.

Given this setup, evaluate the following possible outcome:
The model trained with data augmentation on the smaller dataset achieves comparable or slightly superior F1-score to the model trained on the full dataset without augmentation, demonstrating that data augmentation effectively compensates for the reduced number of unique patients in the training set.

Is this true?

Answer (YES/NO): YES